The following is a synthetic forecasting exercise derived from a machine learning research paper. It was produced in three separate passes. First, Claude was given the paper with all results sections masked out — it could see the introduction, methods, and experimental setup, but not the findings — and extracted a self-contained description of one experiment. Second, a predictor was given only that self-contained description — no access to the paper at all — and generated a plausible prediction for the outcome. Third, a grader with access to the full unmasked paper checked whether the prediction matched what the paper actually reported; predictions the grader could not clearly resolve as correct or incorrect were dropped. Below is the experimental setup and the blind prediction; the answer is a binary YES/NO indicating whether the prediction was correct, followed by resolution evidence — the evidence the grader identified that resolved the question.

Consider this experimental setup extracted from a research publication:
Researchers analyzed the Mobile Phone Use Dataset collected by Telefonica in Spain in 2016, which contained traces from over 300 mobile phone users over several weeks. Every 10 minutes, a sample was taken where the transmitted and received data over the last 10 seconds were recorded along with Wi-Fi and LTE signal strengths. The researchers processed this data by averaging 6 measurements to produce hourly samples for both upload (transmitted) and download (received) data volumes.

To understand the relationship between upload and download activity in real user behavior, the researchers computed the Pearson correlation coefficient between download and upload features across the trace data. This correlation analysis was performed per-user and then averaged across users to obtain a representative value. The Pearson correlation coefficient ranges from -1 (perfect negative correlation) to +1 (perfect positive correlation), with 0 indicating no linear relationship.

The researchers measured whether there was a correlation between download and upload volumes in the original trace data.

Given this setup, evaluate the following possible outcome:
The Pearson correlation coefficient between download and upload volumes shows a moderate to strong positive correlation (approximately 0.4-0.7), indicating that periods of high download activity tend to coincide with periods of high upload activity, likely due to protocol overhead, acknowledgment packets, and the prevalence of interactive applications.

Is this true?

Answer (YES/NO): YES